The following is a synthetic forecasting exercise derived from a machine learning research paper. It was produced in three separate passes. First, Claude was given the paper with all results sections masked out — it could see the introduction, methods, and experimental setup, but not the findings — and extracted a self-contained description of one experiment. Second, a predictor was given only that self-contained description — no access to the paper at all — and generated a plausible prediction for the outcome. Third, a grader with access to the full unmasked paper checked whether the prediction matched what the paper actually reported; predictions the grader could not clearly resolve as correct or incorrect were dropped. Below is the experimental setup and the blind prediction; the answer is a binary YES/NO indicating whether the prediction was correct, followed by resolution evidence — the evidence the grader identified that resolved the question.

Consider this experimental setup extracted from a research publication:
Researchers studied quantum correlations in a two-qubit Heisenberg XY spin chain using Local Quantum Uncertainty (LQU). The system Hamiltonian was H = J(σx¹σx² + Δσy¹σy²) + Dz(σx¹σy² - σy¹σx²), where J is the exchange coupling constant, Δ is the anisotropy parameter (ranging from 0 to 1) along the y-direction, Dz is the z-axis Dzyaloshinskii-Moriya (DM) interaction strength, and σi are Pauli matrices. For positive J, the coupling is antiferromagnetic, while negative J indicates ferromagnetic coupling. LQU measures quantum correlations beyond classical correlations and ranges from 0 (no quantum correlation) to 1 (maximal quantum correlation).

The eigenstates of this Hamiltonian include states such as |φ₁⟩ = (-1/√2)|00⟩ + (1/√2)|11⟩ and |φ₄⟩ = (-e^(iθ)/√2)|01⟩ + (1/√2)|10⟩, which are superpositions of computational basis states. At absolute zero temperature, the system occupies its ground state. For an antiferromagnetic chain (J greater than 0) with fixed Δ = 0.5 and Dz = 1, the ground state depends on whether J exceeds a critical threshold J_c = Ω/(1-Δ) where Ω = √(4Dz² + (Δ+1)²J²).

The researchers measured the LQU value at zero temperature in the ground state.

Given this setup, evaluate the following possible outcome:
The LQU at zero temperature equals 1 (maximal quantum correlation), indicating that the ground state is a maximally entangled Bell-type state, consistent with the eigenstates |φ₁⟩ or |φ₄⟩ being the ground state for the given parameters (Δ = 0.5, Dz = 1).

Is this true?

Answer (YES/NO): YES